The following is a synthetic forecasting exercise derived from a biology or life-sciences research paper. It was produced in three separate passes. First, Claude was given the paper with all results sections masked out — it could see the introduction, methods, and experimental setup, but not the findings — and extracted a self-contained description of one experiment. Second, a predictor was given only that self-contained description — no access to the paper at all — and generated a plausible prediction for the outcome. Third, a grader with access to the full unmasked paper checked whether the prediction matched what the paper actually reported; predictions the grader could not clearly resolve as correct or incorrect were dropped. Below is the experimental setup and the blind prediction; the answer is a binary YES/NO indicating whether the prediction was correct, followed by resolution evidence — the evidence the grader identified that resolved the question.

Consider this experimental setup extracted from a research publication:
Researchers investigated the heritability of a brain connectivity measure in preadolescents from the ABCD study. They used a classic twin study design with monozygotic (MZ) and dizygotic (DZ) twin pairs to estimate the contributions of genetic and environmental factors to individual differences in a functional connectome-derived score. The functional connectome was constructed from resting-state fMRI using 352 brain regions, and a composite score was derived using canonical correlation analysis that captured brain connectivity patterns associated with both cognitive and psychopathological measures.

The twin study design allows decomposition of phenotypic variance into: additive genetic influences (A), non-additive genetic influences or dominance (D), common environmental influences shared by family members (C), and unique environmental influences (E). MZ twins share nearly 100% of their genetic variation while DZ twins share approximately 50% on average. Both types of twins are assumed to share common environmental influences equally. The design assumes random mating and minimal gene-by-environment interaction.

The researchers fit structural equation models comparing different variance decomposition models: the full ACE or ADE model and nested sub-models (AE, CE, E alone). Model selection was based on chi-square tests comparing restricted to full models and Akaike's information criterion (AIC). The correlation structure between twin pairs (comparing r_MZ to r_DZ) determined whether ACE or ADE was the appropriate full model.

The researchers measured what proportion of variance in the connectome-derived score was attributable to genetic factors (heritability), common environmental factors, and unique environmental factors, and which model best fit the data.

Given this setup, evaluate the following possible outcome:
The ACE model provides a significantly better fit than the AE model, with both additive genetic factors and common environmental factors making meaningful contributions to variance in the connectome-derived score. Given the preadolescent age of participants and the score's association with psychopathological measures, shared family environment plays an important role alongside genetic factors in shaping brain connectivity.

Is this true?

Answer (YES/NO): NO